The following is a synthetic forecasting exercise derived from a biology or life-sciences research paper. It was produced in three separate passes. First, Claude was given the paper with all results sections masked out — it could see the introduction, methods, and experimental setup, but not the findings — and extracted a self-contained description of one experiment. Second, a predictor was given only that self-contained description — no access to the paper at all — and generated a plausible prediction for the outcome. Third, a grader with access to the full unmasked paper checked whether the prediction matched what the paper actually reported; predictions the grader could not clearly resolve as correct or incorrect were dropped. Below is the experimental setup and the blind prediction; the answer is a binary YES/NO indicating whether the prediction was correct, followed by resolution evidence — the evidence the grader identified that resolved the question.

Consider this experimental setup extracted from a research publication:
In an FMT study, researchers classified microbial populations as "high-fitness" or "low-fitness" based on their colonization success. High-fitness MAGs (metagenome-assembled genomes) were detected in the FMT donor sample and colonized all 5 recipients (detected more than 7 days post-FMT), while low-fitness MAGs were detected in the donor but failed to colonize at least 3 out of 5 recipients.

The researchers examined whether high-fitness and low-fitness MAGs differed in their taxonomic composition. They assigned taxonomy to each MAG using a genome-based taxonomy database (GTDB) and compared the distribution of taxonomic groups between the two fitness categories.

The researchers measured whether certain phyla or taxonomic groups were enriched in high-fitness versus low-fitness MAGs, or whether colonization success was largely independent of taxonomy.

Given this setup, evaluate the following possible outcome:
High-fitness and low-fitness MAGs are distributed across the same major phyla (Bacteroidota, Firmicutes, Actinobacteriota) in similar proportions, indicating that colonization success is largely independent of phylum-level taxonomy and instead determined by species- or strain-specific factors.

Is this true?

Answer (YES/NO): NO